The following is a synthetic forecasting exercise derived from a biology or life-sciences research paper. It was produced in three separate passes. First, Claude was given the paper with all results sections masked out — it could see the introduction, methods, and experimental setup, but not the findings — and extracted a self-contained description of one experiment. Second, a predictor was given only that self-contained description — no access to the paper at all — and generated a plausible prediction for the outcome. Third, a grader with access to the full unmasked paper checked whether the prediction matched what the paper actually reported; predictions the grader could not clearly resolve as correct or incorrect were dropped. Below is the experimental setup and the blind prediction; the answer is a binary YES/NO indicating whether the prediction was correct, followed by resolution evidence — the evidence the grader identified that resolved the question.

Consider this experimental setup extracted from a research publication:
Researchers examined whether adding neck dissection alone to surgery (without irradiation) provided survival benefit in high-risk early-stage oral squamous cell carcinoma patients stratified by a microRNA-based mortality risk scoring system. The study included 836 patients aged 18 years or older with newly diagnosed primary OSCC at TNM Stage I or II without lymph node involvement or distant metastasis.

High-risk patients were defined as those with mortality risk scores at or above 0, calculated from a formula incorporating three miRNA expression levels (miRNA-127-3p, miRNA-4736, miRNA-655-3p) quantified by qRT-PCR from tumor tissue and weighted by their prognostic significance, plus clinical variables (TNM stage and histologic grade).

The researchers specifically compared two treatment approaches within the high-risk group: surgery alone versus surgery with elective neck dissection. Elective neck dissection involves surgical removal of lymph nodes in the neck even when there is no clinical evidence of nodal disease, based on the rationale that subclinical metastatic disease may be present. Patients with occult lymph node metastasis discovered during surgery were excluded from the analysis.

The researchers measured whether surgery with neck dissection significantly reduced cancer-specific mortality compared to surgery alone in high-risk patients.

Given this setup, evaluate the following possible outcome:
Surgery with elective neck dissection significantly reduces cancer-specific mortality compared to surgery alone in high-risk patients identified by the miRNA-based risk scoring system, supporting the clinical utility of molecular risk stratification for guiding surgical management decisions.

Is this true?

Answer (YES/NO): YES